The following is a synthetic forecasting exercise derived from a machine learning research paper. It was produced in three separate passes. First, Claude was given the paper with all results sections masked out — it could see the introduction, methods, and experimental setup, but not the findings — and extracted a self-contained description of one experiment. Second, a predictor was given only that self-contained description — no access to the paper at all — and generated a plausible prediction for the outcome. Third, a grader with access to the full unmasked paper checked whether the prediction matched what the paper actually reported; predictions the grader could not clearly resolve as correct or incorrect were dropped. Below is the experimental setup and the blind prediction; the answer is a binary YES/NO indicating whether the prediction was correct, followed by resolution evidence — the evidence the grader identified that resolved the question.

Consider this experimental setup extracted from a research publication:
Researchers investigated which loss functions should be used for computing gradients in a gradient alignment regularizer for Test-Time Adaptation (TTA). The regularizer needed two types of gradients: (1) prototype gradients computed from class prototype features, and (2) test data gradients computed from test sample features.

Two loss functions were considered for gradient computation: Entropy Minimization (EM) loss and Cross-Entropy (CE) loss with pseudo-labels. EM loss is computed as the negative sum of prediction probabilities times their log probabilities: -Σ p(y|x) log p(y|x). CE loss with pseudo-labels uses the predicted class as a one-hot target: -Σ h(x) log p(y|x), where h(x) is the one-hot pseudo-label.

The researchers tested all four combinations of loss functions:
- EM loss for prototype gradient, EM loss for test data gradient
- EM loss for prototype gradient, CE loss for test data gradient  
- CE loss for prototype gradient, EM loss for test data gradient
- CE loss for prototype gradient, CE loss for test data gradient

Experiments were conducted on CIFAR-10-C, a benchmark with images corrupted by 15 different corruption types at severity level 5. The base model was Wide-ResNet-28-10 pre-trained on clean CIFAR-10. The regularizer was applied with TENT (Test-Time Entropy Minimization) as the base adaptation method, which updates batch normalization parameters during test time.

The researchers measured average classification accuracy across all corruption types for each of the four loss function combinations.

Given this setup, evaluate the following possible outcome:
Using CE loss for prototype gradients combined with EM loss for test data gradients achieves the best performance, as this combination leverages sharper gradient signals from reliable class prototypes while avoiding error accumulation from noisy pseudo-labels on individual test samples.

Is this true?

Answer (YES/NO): NO